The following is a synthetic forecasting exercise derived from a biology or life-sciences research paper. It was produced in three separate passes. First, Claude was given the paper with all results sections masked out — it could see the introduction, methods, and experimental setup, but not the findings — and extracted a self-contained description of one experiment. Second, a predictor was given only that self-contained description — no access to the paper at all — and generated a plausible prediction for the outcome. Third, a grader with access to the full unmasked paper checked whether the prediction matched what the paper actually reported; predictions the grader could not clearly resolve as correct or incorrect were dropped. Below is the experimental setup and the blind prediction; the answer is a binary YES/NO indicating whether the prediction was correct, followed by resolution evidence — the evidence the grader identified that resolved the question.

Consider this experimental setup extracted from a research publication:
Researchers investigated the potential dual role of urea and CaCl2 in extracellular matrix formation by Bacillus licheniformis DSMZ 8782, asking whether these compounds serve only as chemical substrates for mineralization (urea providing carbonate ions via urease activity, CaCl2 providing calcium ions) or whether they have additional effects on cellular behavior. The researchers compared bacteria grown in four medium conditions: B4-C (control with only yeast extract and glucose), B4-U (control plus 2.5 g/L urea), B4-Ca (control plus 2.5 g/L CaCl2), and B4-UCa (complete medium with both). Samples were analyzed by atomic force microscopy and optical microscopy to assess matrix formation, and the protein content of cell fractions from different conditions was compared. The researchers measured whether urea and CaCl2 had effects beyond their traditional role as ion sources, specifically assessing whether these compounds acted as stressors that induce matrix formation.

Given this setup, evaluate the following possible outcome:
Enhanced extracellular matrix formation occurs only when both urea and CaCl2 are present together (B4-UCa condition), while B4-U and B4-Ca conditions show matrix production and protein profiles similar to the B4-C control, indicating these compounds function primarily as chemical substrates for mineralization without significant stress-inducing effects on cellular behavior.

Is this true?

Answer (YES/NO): NO